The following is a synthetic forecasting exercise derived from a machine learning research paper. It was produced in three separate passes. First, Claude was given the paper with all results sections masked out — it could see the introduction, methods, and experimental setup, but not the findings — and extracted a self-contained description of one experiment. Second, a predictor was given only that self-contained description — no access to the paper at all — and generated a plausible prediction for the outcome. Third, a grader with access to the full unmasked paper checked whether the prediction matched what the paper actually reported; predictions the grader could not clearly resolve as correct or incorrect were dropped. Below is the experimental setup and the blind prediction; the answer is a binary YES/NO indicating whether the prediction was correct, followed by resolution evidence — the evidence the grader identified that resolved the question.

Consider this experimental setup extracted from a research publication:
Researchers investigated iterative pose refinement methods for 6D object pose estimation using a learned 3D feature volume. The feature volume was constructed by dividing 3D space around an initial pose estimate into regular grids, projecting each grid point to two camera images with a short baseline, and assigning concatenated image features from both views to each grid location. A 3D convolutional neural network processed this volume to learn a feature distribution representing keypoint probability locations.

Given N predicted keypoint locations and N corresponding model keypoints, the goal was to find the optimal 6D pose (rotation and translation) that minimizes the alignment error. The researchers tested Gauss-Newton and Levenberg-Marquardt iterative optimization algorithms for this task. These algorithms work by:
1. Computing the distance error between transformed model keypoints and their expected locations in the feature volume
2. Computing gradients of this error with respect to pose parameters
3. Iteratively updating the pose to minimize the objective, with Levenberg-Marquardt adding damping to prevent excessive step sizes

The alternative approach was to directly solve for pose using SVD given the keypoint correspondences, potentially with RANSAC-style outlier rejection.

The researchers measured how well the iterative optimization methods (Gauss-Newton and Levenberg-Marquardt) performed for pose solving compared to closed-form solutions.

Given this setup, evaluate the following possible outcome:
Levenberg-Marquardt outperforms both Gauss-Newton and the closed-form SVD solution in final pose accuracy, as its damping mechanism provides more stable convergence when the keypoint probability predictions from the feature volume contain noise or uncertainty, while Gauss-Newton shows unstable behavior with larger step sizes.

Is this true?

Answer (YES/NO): NO